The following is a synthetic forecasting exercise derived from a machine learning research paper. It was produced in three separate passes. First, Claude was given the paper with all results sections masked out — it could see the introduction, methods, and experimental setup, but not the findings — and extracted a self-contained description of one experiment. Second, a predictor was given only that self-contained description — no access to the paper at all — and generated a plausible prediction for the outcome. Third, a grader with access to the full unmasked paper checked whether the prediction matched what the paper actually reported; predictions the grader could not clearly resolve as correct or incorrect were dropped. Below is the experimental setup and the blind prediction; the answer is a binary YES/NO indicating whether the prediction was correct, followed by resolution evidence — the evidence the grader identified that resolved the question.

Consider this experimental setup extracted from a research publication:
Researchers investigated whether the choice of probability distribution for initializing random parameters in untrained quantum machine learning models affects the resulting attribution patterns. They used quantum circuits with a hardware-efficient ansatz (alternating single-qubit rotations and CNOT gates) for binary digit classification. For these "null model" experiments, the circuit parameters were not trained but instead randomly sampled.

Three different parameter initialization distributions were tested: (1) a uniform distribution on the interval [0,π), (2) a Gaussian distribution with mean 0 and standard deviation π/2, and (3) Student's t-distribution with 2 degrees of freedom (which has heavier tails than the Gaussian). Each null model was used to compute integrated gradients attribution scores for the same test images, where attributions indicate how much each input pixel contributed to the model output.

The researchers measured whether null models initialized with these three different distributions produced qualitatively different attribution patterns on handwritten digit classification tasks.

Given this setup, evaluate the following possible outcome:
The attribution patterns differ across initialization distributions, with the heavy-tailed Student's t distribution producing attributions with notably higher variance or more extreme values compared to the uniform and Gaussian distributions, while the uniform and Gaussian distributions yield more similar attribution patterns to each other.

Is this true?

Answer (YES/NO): NO